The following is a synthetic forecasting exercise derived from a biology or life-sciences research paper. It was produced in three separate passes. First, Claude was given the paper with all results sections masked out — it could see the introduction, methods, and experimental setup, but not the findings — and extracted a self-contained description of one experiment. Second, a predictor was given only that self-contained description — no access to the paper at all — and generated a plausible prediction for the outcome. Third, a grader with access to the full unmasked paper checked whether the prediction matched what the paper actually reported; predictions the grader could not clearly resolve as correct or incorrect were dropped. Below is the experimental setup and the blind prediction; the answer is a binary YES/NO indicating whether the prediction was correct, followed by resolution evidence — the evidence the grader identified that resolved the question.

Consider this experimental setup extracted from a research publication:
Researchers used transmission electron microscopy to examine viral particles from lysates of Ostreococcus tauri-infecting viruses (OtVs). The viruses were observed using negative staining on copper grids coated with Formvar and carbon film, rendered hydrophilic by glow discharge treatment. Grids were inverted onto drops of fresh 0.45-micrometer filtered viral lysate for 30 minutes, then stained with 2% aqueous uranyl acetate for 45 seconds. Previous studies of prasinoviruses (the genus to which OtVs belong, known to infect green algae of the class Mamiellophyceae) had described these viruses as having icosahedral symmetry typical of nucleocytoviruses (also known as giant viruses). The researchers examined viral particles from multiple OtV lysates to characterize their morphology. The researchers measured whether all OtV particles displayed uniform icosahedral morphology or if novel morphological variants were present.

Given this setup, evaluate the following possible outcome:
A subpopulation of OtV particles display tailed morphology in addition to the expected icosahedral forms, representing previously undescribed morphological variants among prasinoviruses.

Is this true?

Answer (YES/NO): YES